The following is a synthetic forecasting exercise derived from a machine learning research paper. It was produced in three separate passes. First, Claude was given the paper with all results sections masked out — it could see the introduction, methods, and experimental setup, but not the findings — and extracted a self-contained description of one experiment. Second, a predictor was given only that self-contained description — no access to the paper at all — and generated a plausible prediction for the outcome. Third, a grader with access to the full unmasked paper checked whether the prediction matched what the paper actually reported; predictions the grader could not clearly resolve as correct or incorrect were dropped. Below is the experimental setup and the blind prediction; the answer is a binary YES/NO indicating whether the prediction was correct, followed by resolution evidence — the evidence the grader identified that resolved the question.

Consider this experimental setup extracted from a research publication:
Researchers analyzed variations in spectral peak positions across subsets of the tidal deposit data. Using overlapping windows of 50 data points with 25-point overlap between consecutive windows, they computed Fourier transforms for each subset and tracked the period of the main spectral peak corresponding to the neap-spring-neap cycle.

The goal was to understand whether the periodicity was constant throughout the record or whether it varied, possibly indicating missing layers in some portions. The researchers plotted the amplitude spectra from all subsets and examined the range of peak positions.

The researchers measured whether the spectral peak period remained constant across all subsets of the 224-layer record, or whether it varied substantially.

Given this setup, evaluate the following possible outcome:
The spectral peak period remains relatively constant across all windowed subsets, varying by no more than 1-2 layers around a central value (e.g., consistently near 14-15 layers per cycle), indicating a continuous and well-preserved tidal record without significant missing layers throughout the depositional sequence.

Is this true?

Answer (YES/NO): NO